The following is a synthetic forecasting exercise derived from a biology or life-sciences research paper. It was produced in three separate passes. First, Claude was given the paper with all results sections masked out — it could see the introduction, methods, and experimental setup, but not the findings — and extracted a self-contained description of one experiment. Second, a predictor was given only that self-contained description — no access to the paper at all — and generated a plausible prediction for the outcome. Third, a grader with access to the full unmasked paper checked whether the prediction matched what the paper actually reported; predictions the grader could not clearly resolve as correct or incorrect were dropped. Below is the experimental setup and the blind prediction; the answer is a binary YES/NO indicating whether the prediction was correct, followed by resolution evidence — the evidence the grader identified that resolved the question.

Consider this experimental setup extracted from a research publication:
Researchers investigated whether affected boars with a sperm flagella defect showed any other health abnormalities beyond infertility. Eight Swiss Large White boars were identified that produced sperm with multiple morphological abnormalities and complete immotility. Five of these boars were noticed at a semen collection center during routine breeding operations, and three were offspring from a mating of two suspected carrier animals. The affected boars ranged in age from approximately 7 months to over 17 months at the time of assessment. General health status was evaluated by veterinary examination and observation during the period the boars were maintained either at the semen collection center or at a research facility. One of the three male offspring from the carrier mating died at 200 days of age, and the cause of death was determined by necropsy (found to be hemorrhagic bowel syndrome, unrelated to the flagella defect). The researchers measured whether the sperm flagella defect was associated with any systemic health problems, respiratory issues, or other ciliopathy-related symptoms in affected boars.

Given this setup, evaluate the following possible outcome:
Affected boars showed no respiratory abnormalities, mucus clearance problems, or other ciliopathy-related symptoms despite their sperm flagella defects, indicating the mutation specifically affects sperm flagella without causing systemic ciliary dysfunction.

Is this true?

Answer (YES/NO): YES